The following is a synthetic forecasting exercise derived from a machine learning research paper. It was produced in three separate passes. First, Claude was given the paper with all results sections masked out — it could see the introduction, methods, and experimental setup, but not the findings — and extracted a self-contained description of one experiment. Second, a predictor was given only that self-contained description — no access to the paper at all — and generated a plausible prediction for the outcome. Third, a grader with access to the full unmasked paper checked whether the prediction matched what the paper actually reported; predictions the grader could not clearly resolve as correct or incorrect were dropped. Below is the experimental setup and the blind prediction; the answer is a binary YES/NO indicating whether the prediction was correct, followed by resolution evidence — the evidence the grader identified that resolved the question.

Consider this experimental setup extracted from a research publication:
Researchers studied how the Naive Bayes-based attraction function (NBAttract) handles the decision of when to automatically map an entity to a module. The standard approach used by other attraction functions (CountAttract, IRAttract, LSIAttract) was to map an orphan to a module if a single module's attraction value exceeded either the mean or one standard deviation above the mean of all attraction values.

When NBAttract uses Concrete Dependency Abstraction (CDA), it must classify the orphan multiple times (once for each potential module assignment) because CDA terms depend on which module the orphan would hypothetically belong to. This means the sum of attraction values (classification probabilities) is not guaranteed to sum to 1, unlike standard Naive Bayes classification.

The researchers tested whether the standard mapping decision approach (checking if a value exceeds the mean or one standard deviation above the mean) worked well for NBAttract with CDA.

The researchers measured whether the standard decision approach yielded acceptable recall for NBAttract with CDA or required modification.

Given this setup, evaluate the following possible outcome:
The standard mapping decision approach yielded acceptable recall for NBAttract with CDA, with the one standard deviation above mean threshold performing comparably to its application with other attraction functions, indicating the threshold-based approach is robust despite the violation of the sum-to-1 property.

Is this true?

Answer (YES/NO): NO